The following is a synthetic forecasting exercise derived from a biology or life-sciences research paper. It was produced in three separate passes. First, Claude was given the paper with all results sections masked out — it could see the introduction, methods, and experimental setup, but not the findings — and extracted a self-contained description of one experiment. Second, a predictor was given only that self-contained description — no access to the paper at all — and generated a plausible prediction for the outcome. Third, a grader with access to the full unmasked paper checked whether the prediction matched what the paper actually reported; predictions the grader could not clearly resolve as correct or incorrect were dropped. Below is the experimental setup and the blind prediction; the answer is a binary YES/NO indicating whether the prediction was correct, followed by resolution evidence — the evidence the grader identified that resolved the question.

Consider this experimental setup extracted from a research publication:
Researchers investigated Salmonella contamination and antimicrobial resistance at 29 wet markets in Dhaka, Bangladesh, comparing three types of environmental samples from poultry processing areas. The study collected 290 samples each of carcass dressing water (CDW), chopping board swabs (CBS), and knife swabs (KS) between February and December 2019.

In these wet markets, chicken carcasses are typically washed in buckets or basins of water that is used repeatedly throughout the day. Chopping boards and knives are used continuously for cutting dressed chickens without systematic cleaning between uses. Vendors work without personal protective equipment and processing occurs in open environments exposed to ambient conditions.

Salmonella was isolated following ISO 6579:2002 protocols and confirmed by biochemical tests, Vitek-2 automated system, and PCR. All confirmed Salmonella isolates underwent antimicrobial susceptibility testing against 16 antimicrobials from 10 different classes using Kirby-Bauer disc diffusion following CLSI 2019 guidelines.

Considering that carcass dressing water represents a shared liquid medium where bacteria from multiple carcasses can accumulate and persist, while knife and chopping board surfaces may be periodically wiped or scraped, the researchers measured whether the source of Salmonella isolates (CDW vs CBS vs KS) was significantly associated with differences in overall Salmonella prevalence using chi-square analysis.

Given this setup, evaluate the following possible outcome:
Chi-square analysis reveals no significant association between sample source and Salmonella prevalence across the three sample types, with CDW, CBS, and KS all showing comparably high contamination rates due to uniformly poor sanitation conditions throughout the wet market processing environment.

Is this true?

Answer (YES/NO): NO